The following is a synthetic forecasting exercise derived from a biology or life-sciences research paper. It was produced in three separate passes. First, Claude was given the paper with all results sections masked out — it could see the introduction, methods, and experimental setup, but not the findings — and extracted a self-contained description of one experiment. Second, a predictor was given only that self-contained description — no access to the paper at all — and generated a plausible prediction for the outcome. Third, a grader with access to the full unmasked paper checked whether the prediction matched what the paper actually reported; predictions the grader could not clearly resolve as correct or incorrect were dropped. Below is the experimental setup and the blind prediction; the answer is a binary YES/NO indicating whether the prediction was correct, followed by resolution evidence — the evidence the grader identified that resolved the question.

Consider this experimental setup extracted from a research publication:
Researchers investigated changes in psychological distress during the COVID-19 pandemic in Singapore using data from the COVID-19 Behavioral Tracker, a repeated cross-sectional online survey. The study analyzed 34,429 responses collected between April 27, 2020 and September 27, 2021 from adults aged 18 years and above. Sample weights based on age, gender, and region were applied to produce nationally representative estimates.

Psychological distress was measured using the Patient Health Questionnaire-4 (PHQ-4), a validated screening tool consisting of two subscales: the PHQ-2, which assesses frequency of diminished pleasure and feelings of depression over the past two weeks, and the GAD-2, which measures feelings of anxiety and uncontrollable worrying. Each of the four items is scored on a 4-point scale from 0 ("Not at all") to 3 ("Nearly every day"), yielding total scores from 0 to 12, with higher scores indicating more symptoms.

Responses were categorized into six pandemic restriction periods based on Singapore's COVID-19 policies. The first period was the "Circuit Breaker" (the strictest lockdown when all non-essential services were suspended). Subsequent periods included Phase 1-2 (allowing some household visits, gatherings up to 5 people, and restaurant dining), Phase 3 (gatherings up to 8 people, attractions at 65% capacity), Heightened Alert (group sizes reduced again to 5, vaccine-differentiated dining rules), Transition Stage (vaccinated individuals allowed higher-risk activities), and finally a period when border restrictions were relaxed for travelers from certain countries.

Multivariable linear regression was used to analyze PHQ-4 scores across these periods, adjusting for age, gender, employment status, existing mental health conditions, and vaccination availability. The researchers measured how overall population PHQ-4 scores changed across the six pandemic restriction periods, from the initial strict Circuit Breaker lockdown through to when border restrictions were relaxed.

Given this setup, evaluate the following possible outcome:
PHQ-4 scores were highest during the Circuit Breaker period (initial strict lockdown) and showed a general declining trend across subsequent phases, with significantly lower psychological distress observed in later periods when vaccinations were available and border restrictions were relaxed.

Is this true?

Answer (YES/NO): NO